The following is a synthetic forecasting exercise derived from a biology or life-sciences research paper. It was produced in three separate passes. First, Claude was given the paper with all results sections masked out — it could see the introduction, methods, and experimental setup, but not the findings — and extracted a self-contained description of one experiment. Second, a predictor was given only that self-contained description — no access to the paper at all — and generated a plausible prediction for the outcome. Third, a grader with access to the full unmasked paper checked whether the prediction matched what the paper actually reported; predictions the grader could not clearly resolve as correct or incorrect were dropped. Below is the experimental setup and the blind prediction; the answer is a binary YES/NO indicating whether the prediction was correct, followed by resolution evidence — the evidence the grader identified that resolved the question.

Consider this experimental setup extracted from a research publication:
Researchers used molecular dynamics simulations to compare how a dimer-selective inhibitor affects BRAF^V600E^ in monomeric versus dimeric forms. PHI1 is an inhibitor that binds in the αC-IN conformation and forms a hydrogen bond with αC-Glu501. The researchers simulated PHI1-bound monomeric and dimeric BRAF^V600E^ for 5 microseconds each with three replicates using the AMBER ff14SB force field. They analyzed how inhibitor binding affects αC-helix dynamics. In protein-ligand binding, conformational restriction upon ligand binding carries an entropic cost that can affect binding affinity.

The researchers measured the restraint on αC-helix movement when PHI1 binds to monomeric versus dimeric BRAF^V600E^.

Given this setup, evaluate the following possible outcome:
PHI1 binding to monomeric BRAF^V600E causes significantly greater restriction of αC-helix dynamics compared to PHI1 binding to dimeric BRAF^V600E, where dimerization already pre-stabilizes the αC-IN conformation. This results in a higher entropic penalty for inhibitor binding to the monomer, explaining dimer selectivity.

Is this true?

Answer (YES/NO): NO